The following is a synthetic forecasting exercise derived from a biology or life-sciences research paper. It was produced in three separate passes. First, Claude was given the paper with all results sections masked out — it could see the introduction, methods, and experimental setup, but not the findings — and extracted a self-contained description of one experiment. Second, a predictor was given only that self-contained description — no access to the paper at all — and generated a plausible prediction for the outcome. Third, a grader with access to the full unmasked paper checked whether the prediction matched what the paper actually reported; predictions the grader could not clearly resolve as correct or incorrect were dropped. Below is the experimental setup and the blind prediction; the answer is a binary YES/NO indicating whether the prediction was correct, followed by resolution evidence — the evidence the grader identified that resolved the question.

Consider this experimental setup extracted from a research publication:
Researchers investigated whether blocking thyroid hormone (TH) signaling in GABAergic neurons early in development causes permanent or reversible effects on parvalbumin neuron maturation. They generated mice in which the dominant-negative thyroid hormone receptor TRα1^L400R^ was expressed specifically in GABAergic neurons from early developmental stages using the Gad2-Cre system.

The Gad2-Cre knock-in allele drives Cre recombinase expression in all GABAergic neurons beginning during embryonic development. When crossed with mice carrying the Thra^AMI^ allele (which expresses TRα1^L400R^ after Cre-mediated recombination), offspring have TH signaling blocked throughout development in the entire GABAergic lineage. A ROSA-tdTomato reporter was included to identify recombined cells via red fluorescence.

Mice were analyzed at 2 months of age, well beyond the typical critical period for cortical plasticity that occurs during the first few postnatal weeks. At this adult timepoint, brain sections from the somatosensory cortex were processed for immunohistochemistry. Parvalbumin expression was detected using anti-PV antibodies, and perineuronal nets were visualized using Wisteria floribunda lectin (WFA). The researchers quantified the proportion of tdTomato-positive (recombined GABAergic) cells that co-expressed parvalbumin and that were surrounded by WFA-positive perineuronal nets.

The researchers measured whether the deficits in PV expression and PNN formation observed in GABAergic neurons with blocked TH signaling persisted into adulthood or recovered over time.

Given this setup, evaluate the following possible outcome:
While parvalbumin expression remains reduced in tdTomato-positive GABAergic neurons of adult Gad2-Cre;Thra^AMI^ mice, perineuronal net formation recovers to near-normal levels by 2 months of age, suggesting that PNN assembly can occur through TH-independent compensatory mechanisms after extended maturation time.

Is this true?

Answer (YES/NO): NO